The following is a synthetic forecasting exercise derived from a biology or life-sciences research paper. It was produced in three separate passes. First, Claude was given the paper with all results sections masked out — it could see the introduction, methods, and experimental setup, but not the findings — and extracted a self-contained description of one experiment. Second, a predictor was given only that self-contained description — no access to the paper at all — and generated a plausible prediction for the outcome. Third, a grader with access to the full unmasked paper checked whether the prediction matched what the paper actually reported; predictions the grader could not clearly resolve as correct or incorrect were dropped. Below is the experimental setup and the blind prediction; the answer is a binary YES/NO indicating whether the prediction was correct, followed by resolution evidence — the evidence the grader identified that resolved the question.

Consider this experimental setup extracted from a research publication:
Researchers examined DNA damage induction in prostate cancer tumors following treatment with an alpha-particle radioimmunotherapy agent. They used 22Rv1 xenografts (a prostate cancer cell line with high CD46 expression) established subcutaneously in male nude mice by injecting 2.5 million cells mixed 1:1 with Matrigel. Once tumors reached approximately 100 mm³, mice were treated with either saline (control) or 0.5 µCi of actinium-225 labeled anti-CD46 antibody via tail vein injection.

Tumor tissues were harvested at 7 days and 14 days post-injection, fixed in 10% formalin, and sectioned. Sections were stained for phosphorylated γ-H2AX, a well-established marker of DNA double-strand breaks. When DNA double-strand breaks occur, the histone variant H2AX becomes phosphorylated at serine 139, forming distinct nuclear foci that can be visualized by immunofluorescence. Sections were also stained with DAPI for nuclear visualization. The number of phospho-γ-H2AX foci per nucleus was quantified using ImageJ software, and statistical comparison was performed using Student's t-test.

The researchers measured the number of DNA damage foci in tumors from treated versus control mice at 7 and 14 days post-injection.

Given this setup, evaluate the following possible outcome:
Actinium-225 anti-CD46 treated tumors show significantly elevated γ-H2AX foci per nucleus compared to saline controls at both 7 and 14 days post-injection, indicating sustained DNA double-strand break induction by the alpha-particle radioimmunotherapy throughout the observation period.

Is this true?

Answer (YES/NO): YES